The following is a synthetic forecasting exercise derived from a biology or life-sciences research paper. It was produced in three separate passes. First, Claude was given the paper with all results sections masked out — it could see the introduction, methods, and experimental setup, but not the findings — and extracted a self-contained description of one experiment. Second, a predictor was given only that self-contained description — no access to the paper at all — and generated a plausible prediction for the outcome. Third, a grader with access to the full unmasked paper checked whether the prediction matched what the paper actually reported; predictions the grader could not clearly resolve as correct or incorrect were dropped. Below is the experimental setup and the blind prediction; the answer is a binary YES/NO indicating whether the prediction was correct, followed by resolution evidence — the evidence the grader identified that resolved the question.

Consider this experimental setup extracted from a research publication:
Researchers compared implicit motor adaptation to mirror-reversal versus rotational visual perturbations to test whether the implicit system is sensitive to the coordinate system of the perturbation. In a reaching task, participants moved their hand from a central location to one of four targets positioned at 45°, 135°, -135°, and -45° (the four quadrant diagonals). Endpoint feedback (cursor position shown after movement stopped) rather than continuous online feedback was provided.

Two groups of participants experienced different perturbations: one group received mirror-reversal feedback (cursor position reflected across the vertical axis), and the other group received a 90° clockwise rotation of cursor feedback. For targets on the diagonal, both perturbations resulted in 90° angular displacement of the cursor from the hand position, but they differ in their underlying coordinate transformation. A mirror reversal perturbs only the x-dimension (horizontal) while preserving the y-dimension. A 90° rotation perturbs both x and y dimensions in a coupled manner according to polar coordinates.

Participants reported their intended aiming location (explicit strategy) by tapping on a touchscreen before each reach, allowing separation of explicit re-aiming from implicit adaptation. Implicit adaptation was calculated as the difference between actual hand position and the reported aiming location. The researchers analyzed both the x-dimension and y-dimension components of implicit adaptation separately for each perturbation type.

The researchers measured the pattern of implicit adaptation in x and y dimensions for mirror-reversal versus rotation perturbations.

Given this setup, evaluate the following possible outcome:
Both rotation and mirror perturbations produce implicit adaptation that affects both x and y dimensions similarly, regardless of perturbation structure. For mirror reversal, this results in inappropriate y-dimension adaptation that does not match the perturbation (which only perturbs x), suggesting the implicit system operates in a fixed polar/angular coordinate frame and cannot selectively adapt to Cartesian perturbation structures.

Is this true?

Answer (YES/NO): NO